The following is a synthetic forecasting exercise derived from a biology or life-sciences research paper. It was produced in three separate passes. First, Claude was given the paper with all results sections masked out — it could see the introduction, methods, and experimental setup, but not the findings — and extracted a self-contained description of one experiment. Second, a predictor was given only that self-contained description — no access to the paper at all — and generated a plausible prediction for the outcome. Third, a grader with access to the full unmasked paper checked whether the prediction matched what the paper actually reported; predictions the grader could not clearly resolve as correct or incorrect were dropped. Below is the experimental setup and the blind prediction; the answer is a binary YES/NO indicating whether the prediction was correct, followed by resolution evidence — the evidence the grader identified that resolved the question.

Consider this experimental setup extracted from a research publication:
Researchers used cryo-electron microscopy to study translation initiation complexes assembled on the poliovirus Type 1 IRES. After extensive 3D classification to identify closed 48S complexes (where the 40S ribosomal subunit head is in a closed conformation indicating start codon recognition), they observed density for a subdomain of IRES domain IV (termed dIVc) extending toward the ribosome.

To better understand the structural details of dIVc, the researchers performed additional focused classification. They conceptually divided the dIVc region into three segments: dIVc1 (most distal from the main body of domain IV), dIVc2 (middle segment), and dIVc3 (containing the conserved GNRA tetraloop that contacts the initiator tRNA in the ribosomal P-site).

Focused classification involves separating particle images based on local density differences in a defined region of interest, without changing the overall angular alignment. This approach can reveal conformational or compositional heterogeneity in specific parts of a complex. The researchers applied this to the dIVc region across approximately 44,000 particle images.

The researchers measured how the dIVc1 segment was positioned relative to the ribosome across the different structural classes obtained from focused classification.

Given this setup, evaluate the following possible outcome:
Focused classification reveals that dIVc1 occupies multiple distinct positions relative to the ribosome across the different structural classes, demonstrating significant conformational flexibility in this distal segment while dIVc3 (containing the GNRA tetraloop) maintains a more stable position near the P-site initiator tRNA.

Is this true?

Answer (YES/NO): YES